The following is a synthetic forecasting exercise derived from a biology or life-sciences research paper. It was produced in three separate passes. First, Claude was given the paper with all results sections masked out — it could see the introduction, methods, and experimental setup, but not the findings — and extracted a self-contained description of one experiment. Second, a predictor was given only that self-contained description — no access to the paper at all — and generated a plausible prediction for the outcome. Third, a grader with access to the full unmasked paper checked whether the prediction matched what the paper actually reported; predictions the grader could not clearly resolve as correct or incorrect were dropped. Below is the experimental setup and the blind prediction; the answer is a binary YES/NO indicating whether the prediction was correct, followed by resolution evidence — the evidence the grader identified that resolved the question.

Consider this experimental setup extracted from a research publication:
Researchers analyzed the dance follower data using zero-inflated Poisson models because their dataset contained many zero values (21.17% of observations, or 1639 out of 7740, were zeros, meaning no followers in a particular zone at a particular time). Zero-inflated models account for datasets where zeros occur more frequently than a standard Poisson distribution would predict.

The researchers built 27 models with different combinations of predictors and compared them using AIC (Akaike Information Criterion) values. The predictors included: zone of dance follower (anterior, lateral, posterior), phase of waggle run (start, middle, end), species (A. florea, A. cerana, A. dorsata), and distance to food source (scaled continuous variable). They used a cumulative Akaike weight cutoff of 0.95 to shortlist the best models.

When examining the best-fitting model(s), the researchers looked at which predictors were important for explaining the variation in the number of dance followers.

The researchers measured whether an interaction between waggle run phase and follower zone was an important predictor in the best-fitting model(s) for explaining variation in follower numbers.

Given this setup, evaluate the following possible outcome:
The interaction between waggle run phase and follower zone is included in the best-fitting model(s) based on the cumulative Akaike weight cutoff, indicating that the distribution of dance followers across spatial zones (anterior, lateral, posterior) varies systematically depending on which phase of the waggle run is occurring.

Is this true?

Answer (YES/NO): YES